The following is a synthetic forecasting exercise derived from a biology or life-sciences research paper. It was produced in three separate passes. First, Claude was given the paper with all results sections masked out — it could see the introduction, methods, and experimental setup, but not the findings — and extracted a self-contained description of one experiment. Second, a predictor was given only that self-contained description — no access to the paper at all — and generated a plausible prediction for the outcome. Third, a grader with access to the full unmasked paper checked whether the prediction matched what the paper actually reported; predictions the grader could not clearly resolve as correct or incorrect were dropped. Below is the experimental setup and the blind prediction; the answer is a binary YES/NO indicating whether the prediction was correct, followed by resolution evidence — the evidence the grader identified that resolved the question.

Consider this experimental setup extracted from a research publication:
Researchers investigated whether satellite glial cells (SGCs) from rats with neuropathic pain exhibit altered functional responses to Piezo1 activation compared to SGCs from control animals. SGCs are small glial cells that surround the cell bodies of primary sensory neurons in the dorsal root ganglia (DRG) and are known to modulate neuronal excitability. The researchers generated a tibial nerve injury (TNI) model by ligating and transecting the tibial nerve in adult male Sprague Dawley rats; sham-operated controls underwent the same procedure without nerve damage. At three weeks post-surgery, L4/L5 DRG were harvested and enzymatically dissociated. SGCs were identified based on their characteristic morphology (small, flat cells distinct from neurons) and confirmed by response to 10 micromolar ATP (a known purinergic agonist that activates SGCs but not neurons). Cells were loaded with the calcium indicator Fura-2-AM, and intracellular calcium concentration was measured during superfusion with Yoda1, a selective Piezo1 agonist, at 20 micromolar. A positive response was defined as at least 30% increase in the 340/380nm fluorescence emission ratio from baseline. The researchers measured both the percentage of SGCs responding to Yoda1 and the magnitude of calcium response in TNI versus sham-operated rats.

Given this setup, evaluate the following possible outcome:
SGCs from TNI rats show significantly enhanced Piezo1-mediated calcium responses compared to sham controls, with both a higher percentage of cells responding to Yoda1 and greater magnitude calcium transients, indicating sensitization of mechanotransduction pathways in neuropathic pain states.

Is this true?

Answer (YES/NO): YES